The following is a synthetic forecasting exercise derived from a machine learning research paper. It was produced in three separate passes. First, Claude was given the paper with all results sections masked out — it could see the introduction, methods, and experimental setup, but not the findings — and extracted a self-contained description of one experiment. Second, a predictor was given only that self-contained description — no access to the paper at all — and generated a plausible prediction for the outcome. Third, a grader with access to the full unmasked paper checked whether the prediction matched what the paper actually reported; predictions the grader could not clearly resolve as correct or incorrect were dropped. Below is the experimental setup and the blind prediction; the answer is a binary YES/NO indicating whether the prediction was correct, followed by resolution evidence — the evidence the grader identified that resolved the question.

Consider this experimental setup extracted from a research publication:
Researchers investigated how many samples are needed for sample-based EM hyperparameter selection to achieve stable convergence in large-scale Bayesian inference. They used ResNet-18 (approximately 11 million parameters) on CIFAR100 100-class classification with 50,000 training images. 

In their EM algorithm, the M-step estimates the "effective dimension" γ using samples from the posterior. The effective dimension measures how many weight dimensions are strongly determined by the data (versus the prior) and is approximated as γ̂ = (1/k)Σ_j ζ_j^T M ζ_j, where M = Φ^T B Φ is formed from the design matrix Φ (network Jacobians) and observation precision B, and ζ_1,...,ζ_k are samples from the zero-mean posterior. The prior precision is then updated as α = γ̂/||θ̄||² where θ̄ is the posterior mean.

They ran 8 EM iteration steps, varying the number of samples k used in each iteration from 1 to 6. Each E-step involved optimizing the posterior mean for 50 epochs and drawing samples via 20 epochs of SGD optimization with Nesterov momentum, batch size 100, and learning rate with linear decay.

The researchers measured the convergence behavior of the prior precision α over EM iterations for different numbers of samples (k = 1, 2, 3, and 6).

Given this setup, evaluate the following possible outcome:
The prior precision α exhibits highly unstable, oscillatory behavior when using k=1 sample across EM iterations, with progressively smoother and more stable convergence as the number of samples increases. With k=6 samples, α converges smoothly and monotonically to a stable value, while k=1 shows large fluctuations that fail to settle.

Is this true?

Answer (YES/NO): NO